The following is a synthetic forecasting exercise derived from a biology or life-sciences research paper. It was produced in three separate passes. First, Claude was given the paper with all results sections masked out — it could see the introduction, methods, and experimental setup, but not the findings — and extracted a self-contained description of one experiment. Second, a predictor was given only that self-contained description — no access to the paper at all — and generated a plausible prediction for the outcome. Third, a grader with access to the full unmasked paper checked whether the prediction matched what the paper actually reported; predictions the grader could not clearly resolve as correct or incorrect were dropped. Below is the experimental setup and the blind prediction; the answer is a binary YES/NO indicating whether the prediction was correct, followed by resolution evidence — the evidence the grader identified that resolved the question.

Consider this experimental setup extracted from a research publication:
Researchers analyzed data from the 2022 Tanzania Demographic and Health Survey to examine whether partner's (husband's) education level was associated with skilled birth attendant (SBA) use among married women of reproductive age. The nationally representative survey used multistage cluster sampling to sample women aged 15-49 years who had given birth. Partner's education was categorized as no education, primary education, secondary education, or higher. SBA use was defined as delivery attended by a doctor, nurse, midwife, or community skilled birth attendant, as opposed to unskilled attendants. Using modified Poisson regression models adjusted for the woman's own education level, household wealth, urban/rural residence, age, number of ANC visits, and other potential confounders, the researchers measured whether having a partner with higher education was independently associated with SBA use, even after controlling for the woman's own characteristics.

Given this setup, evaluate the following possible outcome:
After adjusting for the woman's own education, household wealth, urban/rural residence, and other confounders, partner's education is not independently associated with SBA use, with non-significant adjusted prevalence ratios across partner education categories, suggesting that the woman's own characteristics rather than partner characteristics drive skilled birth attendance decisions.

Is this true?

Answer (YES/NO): NO